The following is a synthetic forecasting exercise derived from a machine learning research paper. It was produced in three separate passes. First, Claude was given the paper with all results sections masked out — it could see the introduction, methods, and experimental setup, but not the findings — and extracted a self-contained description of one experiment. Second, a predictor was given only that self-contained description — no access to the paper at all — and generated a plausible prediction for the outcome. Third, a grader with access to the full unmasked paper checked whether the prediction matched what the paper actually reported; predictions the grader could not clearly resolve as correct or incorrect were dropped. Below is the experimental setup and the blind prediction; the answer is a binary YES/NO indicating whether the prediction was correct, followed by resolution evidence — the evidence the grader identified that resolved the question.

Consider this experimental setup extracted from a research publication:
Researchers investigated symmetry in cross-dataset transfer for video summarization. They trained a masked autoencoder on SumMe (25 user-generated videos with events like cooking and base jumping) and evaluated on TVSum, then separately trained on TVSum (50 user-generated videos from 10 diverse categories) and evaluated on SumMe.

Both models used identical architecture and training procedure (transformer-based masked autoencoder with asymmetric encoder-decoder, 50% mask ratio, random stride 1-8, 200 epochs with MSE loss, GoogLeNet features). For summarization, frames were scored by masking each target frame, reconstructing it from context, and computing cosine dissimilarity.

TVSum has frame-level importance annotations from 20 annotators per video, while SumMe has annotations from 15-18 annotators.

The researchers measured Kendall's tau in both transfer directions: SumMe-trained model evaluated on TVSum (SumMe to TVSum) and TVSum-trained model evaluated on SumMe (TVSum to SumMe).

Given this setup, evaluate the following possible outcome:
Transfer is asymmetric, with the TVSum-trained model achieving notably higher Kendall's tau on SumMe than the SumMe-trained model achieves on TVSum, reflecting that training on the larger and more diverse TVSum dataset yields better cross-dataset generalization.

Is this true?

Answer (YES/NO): NO